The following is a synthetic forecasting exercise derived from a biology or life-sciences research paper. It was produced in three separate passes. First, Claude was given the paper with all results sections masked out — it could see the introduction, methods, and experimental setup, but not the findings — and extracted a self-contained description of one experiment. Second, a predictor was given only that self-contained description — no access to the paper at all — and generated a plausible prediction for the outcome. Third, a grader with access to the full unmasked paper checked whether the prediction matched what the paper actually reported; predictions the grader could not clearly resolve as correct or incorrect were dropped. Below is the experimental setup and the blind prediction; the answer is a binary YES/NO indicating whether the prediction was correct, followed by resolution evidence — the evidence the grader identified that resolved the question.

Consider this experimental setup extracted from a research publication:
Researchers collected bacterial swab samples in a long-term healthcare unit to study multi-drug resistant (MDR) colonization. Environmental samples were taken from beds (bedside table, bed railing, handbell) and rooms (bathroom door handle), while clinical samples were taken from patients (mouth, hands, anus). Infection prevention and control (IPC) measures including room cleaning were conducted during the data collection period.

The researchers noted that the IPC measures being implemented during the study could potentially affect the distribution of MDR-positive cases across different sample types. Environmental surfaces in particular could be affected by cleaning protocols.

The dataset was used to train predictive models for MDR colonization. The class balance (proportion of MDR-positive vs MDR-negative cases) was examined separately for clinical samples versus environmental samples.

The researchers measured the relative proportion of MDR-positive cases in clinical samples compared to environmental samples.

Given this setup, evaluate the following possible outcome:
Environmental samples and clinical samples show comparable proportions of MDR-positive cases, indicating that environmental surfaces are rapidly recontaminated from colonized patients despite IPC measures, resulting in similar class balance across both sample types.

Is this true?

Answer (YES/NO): NO